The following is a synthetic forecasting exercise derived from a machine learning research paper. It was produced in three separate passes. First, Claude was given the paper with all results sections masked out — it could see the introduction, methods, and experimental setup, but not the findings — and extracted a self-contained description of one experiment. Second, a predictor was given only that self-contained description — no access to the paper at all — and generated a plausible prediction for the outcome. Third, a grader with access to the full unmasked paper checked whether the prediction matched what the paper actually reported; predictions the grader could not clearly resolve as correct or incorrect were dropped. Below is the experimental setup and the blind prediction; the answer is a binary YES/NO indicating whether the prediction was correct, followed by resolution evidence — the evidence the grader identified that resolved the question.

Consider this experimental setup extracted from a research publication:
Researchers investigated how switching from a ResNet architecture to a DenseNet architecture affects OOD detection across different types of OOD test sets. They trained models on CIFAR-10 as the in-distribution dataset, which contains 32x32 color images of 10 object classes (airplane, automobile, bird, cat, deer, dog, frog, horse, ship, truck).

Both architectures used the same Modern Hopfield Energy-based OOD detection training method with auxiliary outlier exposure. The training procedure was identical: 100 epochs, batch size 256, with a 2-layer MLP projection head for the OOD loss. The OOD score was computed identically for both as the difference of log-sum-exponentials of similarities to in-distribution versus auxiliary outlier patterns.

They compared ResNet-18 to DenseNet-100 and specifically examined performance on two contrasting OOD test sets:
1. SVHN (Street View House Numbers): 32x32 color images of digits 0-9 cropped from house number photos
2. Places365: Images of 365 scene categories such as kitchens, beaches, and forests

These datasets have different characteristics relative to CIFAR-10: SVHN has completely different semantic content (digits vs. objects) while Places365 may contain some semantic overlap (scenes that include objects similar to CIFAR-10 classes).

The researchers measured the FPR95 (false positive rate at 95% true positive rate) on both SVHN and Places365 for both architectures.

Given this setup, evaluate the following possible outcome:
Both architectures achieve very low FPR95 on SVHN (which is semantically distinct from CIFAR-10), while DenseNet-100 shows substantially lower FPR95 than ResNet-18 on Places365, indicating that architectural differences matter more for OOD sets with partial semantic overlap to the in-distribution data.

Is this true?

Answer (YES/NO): NO